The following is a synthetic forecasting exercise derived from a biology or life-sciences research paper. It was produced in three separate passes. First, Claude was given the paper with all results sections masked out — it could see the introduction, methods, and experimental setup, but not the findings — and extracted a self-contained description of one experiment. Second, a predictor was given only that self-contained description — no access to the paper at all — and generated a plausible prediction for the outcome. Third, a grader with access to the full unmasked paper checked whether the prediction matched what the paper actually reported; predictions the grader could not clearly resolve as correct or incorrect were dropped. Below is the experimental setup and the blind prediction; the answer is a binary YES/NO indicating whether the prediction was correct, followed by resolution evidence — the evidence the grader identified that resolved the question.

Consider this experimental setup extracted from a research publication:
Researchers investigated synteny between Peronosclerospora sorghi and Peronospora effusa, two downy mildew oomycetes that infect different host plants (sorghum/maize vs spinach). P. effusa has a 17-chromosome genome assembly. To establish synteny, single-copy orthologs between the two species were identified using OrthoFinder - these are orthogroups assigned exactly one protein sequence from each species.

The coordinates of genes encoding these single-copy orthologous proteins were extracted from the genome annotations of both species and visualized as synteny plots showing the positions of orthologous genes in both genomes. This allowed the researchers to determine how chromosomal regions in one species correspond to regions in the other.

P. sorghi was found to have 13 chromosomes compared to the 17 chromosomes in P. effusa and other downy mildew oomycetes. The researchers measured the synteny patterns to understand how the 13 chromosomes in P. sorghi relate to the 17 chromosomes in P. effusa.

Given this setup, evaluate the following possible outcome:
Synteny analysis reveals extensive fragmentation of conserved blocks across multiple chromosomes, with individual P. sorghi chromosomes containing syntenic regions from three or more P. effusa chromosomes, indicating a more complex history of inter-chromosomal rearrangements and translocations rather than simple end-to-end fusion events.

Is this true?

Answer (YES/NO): NO